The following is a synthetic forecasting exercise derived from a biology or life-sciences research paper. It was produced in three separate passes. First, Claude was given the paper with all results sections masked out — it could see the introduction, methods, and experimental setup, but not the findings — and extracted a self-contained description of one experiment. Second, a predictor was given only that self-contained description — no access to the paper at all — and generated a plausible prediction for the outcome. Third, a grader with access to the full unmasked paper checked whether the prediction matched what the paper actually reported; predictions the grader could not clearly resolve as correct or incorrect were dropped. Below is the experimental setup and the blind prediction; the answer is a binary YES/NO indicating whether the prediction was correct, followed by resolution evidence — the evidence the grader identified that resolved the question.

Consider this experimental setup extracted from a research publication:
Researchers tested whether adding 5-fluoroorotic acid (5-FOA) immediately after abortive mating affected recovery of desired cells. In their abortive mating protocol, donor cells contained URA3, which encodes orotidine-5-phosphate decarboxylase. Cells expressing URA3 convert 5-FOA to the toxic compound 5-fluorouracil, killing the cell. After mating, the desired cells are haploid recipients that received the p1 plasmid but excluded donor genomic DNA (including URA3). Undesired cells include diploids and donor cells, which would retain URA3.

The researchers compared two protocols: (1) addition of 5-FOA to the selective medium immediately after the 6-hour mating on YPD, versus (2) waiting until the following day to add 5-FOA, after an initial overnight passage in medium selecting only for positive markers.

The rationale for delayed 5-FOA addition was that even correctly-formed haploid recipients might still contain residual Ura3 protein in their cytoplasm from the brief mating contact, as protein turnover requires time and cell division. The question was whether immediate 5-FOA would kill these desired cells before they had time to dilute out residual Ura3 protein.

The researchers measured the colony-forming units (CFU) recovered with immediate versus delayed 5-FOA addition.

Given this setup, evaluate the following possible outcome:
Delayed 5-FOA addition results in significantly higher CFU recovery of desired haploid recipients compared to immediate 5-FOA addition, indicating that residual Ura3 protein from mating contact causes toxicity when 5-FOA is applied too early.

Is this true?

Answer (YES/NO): YES